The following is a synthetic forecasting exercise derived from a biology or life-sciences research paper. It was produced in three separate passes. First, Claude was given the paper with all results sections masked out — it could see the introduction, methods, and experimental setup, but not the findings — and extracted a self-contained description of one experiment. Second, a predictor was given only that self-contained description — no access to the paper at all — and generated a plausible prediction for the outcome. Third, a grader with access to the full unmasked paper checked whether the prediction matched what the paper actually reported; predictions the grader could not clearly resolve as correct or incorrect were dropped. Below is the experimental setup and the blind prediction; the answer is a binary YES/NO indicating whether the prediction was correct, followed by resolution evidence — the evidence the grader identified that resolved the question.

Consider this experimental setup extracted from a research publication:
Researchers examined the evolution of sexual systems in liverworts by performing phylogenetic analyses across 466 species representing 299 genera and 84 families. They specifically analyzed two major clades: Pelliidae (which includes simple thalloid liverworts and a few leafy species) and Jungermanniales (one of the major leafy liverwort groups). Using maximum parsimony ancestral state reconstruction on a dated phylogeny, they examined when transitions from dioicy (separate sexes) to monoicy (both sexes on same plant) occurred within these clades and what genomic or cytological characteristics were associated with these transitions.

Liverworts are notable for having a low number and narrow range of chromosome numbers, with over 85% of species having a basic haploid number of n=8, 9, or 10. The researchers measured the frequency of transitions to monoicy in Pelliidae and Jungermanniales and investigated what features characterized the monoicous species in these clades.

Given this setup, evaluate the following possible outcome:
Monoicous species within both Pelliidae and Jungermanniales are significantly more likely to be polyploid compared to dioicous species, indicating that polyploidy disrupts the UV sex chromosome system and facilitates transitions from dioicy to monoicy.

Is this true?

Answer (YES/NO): YES